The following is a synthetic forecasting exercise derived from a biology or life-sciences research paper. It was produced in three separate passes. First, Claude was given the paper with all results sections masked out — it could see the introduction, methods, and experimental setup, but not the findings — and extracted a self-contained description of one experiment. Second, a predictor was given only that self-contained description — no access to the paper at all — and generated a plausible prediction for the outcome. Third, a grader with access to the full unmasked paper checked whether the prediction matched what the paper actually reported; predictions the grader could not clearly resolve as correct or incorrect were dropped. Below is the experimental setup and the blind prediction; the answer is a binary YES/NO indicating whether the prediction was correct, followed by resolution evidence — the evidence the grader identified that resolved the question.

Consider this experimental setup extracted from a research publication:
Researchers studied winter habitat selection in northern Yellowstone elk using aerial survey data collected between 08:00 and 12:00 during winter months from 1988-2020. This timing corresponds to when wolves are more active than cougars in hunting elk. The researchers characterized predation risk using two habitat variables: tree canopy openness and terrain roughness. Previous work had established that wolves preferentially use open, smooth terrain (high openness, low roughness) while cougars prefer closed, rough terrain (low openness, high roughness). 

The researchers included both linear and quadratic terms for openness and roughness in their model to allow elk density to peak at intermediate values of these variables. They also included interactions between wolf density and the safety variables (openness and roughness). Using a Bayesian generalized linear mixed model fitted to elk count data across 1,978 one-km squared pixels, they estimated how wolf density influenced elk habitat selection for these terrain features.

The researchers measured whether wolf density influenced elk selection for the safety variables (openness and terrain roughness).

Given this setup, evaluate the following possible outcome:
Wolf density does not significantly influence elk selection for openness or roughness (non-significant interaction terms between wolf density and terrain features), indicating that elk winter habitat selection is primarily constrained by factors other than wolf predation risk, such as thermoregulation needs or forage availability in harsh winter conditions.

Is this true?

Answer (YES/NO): NO